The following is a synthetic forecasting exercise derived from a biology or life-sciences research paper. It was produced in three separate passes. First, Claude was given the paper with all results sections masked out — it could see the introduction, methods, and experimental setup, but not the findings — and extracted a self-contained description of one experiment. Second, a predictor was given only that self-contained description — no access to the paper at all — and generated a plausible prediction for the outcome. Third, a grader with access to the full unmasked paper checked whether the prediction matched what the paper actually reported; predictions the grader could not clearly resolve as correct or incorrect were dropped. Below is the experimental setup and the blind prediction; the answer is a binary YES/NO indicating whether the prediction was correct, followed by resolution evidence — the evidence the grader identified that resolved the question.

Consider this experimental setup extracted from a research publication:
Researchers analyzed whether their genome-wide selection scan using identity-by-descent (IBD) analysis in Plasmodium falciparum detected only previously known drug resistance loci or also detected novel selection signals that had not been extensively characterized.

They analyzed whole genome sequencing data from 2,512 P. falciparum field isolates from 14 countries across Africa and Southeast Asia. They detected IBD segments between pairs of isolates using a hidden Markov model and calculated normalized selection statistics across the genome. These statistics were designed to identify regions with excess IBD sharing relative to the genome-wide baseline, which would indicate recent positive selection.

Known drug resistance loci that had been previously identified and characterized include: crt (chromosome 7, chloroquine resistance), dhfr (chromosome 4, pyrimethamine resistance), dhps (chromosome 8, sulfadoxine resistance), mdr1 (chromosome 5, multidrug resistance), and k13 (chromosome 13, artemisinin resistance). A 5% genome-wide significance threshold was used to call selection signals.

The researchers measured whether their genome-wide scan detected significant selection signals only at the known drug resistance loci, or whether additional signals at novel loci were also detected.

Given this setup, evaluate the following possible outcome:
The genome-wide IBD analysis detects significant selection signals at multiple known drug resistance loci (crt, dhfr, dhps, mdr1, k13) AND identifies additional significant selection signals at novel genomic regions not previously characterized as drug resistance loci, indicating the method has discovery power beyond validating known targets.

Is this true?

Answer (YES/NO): YES